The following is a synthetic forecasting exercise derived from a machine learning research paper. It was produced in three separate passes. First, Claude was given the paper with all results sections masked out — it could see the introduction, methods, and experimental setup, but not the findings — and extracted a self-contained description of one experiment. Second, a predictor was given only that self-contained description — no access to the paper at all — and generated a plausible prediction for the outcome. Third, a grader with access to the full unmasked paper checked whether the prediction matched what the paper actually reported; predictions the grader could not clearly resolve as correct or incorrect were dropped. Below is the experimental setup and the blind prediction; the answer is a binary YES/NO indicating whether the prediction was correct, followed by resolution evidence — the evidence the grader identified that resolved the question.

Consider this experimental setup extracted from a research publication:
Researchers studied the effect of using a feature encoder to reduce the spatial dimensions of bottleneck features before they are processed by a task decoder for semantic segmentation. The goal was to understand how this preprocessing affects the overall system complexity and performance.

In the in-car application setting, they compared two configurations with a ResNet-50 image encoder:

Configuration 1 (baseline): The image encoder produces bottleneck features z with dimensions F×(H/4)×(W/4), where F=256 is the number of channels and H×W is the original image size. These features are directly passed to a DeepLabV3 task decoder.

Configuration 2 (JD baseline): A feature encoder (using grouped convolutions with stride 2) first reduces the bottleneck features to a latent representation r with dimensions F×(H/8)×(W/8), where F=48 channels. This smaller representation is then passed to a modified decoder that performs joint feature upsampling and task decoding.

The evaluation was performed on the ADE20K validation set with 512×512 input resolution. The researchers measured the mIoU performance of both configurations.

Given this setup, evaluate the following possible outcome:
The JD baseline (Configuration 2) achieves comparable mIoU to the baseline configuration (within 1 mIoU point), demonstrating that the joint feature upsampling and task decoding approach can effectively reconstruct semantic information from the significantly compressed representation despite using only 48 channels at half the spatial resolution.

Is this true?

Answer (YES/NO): NO